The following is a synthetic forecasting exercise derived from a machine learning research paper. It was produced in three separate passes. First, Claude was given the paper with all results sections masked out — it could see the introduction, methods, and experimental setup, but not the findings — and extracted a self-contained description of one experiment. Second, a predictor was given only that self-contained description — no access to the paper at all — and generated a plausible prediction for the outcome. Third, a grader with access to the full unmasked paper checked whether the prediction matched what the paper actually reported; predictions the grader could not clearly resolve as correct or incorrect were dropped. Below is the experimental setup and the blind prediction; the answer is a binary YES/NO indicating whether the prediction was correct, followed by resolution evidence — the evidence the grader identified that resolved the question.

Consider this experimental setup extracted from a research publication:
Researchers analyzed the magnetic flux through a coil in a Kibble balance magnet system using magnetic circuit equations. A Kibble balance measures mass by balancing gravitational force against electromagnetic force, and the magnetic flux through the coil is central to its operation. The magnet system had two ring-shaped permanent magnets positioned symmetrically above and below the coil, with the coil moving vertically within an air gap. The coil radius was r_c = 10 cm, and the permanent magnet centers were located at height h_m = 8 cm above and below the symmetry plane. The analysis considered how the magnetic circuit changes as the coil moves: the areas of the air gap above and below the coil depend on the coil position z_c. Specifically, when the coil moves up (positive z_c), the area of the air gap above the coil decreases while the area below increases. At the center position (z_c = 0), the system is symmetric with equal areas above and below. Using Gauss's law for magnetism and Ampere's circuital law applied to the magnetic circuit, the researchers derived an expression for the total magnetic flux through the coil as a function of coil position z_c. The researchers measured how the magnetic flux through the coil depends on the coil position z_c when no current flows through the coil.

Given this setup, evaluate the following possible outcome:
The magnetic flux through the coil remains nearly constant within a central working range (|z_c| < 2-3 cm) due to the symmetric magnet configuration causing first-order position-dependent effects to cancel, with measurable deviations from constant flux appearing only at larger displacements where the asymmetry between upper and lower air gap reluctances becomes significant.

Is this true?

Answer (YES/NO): NO